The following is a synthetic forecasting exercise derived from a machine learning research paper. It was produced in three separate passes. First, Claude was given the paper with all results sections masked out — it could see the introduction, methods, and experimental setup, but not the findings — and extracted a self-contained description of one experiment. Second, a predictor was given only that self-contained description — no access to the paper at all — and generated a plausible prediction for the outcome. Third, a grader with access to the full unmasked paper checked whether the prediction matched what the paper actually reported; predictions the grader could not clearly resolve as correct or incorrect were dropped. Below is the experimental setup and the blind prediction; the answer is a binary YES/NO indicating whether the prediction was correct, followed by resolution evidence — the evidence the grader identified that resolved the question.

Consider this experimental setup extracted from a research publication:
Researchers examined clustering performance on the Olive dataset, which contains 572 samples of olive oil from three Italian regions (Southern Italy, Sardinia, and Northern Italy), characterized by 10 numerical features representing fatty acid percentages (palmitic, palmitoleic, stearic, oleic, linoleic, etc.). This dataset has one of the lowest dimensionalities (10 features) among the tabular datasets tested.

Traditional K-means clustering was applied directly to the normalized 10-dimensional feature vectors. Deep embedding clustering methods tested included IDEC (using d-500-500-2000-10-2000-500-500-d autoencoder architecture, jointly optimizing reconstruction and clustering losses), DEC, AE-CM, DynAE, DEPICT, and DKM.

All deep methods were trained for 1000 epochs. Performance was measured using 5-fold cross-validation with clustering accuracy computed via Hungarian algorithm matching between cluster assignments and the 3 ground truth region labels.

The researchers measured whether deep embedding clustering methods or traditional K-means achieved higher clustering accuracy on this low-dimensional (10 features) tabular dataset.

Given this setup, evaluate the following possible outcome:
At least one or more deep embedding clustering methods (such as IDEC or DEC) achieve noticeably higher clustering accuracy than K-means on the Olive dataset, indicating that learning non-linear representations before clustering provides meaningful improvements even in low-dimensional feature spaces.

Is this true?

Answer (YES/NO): YES